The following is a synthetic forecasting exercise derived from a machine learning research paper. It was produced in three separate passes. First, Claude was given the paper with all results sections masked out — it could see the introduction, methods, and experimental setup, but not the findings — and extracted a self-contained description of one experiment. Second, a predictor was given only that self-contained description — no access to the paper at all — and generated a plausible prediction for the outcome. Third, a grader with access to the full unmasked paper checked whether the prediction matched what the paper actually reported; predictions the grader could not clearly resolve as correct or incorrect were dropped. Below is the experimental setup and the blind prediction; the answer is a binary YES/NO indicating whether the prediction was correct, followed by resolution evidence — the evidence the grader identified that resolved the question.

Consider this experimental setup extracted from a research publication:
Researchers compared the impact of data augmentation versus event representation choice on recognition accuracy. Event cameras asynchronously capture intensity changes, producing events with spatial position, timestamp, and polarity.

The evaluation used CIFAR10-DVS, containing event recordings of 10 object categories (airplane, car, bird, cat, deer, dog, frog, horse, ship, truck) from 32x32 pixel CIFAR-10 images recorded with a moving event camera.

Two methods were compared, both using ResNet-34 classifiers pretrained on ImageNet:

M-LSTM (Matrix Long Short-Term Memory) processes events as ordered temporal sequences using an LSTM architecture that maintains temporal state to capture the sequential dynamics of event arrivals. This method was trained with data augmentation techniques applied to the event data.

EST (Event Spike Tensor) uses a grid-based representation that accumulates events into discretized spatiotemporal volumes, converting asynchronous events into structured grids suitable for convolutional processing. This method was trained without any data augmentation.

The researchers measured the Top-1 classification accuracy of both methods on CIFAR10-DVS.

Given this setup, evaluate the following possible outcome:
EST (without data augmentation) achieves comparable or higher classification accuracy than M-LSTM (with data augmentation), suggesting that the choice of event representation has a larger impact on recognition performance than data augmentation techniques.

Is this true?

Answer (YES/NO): YES